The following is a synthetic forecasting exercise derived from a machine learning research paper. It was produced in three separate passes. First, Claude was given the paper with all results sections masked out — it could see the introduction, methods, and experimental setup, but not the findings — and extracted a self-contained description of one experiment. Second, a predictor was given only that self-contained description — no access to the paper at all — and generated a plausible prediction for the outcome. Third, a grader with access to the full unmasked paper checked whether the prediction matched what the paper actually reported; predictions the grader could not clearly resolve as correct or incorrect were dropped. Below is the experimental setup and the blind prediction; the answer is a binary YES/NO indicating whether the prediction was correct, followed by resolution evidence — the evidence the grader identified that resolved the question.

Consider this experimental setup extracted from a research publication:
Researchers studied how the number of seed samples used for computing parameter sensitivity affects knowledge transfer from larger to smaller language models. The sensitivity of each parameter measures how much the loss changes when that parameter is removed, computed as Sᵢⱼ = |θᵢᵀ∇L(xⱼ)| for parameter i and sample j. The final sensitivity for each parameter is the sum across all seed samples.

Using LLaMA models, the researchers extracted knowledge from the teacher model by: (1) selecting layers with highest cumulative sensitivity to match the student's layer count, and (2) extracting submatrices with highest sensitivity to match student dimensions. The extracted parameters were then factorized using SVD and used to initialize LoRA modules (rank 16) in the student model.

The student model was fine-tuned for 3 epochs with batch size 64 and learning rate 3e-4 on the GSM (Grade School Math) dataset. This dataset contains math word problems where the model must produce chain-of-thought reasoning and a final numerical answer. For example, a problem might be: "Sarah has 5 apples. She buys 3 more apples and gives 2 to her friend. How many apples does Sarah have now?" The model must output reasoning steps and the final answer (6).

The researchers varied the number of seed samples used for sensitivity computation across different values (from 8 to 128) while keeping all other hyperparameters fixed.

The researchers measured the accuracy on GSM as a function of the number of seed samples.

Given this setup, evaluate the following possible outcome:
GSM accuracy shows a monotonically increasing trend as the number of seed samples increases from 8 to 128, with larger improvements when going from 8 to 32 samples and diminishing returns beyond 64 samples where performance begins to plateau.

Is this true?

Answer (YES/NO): NO